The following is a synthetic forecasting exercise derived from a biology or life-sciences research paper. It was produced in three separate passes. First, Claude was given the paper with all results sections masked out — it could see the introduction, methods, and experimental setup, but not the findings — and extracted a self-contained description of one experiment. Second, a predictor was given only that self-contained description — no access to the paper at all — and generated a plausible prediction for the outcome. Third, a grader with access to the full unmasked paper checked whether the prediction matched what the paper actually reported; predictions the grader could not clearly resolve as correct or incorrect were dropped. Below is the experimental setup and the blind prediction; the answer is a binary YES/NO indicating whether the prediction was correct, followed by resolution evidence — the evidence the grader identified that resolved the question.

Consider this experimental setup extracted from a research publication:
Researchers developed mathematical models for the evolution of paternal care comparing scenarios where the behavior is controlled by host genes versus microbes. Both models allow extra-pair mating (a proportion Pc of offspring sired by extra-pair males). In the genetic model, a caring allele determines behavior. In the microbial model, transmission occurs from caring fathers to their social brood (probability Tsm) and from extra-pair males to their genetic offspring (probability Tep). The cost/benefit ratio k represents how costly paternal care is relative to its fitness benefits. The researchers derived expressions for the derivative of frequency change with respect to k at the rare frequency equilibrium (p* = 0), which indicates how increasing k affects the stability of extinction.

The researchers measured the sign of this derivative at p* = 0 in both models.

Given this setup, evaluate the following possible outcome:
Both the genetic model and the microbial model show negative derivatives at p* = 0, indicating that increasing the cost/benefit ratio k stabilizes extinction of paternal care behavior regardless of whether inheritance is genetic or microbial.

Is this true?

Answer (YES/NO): YES